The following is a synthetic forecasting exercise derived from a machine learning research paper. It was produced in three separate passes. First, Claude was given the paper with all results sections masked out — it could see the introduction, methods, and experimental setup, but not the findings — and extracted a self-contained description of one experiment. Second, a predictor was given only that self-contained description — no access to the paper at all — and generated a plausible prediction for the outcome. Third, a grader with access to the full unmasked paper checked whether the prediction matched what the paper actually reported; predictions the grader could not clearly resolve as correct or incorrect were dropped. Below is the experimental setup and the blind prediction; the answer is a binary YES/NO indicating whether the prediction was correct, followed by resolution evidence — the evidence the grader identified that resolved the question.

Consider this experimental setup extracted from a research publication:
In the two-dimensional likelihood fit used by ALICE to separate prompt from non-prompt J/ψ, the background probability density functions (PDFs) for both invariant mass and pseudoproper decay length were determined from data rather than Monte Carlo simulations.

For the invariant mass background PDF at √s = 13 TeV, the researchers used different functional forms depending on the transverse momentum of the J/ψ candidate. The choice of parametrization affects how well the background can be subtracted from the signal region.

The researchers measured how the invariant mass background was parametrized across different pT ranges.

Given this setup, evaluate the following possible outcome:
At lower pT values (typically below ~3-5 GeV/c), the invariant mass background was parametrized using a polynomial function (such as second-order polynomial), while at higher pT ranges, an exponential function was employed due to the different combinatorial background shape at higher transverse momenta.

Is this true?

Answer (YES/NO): NO